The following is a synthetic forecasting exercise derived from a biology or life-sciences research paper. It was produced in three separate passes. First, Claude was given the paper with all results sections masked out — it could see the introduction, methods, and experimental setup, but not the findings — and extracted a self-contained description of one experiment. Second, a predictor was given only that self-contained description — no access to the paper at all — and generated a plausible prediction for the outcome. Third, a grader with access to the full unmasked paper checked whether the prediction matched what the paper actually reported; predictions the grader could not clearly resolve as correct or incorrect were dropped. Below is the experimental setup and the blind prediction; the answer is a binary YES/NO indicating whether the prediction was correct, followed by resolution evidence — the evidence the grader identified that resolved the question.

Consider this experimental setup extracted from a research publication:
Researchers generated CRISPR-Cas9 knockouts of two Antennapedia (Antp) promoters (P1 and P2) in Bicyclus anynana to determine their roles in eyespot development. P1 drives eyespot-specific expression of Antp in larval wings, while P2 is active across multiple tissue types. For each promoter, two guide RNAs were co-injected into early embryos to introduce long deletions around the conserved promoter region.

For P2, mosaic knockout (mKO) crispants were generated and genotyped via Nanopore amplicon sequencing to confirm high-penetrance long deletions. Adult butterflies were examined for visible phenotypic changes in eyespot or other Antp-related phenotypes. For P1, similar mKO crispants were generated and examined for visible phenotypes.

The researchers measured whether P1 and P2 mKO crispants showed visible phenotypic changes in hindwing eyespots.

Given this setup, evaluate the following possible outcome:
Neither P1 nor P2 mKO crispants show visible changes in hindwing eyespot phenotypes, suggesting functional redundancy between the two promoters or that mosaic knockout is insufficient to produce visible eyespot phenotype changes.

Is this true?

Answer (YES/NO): NO